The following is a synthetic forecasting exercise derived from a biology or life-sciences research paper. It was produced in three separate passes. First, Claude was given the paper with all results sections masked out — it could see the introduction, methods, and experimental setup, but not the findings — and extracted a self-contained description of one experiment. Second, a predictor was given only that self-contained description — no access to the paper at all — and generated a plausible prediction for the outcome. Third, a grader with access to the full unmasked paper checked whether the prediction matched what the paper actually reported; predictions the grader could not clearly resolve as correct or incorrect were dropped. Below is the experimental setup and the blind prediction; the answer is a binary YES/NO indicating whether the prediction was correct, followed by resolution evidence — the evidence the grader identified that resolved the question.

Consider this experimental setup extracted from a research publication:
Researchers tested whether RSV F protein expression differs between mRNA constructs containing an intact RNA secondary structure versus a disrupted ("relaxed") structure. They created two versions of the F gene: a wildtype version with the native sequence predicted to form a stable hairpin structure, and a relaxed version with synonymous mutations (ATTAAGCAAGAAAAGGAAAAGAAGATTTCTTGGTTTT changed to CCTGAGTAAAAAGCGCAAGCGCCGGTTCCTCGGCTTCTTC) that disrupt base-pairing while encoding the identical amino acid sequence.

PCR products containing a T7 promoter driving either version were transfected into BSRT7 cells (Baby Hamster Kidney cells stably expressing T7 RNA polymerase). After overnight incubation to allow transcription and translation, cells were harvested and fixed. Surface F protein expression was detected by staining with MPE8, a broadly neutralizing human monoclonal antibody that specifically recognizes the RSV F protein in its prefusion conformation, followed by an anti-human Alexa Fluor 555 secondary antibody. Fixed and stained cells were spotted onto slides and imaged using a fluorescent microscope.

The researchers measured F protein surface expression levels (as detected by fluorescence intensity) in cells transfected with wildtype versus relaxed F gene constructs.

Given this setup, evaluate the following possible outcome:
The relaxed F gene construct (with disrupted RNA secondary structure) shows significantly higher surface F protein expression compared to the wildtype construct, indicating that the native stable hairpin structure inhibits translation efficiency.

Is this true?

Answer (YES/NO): NO